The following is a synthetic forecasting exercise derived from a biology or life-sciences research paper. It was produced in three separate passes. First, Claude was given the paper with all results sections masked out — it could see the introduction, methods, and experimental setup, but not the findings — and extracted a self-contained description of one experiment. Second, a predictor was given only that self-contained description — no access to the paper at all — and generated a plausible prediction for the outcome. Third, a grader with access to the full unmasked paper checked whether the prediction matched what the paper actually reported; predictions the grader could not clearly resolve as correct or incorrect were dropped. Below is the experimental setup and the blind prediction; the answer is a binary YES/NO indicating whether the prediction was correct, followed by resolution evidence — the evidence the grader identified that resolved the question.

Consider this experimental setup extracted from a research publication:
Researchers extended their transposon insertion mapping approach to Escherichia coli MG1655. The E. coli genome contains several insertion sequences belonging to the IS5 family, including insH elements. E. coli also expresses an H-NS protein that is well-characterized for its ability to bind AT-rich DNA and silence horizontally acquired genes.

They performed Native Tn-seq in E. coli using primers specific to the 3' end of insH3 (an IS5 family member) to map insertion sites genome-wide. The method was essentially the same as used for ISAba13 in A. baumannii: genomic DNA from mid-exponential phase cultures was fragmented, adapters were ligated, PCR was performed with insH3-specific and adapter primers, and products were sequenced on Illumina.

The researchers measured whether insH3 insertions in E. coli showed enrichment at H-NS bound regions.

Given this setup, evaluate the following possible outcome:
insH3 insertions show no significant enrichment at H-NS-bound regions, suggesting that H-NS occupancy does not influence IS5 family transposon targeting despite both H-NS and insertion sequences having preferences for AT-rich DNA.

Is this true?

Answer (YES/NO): NO